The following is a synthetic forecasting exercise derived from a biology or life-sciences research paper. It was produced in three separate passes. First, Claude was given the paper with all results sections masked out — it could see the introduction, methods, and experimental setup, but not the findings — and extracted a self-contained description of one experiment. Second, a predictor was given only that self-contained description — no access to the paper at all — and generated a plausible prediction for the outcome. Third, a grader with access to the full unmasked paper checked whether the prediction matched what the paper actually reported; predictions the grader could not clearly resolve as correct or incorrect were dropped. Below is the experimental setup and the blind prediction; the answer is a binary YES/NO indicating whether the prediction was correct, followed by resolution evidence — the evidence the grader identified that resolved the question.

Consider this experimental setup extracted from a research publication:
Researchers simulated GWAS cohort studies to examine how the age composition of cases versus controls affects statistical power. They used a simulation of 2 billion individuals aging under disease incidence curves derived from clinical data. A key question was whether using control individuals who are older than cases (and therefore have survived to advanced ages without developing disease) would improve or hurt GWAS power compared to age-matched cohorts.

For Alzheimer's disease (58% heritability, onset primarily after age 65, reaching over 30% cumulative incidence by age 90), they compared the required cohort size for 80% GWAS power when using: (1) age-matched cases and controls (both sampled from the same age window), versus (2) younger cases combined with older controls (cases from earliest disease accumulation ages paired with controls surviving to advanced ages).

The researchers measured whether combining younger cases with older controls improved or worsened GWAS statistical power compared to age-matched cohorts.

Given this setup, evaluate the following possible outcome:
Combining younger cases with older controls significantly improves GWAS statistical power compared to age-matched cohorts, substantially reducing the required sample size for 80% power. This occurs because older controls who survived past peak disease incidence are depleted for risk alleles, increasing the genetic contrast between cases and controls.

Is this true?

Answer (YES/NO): YES